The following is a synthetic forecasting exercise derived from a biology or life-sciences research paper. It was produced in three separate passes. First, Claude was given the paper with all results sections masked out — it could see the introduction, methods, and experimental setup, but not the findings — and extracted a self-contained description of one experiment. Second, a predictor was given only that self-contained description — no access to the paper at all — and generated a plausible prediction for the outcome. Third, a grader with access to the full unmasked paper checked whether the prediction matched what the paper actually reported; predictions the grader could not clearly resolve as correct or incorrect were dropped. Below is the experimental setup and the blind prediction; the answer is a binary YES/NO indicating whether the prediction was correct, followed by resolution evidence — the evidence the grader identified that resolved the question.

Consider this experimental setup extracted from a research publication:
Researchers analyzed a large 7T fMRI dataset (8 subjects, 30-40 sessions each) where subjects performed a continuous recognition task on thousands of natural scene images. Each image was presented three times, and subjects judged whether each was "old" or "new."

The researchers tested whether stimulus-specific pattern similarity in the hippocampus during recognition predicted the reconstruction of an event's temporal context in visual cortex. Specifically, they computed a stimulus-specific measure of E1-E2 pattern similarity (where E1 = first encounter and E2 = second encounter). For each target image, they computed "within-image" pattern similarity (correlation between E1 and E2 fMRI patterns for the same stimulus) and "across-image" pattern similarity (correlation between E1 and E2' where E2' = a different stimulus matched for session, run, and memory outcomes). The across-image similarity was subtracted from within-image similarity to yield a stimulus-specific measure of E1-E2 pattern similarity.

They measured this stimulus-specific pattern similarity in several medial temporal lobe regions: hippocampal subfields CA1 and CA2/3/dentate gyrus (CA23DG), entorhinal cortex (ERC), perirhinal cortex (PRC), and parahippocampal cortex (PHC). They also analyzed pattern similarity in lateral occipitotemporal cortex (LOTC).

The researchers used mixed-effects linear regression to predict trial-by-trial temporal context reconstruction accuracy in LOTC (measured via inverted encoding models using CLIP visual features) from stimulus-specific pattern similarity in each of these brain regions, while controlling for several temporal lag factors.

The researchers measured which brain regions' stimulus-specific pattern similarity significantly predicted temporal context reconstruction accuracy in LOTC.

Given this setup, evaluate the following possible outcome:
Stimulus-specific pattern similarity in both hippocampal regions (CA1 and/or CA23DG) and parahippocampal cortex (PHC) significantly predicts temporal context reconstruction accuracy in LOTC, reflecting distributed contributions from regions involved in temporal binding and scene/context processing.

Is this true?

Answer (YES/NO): NO